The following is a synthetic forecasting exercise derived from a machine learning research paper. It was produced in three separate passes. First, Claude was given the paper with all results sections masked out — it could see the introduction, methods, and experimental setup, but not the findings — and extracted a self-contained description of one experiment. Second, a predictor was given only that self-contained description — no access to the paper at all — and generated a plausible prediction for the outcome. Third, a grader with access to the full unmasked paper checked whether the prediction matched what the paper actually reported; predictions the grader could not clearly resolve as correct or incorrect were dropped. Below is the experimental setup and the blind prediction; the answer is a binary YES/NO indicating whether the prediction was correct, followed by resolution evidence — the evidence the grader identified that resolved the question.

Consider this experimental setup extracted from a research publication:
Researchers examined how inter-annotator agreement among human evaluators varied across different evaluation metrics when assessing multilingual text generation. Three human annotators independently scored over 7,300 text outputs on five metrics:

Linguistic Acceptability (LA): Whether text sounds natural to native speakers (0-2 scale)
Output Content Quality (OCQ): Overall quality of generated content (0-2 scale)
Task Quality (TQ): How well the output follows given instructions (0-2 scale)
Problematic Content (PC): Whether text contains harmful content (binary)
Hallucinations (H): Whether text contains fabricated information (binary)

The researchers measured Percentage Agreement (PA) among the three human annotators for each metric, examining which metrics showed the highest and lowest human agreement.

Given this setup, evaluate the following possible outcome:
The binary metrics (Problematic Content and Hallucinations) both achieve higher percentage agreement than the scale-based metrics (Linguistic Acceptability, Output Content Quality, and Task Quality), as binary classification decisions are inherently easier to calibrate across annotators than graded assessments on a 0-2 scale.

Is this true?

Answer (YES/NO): YES